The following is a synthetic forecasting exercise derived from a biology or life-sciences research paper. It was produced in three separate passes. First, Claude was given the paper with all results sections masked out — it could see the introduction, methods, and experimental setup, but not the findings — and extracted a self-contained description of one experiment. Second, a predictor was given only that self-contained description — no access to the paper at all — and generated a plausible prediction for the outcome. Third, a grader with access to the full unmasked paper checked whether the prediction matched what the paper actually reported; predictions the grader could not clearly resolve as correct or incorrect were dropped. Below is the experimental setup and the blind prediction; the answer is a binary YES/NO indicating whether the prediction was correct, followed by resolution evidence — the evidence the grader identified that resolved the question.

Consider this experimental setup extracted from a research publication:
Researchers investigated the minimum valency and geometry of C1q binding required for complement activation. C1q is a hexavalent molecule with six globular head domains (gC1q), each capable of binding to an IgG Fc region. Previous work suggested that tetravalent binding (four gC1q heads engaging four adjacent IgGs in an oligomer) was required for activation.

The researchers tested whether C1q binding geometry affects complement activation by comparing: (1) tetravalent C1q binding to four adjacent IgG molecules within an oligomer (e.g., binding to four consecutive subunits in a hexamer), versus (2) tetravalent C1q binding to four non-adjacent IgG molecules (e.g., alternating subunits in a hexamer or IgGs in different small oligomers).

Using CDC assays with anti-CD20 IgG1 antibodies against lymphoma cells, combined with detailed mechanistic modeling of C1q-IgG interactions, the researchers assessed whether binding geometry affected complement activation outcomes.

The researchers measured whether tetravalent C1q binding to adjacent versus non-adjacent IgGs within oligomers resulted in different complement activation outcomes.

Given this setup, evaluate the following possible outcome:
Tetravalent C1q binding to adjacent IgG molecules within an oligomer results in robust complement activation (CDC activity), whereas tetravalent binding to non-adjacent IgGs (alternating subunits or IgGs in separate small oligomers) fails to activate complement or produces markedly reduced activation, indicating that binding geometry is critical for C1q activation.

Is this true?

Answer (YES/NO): YES